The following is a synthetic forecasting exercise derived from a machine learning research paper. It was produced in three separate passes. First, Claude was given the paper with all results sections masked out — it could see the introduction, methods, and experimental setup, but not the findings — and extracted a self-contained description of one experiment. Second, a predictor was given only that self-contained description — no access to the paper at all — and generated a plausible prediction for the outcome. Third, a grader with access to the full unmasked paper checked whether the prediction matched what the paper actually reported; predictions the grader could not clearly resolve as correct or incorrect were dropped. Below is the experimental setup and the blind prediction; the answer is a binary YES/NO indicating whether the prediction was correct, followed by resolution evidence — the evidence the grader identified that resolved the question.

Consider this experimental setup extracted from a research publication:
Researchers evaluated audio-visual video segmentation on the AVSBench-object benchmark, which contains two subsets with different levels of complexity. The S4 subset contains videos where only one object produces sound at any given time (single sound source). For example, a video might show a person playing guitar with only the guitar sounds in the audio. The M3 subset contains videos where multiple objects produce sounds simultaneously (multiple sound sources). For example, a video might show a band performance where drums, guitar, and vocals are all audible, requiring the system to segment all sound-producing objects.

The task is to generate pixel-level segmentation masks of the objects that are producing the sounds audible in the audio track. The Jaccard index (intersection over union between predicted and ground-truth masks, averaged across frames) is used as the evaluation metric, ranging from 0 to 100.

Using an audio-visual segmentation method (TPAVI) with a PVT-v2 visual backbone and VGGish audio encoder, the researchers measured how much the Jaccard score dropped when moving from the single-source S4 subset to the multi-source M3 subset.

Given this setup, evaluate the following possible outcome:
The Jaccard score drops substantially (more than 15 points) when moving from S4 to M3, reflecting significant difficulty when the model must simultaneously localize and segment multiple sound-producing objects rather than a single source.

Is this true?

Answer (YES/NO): YES